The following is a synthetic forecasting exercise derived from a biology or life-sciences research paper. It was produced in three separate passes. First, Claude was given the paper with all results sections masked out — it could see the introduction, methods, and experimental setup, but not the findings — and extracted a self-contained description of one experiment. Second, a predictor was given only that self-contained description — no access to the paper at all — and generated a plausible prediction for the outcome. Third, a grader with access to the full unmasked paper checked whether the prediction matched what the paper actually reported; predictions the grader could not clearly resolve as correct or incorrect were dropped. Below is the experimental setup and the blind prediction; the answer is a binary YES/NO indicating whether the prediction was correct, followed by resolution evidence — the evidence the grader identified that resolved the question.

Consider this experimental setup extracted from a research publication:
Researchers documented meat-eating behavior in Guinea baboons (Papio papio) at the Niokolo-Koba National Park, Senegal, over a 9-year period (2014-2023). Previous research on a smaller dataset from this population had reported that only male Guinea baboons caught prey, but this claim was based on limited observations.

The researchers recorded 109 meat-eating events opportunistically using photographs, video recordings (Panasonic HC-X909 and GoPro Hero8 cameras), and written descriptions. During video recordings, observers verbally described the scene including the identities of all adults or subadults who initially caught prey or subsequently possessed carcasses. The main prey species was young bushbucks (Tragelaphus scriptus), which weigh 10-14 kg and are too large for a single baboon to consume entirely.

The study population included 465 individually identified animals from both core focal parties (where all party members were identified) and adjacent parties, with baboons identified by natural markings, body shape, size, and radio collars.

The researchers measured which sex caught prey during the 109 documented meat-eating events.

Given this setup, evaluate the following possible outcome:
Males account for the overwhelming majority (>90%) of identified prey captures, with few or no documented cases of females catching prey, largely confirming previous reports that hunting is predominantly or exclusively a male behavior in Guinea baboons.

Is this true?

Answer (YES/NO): NO